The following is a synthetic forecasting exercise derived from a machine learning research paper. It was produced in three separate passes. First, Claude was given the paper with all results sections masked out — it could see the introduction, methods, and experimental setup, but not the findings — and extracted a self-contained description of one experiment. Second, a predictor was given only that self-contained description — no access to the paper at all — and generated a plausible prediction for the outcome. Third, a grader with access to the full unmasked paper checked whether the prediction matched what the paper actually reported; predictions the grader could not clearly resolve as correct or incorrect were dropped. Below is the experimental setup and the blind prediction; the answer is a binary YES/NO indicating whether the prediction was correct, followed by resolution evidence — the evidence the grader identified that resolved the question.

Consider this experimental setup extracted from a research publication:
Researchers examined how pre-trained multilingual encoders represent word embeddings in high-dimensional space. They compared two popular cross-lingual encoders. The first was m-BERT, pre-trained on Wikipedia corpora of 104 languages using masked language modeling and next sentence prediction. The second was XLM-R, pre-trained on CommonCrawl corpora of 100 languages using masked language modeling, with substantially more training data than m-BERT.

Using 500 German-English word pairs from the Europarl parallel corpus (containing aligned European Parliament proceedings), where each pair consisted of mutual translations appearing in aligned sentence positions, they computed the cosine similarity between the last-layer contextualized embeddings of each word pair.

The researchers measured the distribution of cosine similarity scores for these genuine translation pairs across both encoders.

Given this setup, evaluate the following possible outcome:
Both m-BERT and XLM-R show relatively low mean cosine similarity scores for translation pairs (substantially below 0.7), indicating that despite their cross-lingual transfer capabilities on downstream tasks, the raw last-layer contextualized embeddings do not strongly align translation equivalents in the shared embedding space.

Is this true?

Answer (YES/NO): NO